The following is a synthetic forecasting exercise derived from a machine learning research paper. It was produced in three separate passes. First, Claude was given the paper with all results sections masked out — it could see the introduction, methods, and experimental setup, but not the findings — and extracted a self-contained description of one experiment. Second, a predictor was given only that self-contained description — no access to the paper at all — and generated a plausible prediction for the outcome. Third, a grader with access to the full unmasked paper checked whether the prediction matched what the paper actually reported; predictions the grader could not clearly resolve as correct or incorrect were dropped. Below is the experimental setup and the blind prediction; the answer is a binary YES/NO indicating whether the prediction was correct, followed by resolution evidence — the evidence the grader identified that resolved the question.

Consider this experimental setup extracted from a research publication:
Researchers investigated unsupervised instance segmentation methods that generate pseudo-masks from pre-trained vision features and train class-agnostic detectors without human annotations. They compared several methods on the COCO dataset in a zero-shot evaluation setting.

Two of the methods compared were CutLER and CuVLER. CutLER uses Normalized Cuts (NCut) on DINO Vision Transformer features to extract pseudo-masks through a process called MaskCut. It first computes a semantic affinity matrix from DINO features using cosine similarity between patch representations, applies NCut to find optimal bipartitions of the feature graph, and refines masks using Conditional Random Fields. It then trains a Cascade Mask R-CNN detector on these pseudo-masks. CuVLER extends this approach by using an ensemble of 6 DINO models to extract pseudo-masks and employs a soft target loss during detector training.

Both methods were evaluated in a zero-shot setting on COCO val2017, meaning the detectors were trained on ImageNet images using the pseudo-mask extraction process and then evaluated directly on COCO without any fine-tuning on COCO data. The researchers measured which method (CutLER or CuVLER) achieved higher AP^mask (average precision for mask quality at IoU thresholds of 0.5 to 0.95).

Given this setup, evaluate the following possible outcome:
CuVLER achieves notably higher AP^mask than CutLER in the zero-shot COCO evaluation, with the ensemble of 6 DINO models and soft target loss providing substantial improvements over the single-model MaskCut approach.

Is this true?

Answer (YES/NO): NO